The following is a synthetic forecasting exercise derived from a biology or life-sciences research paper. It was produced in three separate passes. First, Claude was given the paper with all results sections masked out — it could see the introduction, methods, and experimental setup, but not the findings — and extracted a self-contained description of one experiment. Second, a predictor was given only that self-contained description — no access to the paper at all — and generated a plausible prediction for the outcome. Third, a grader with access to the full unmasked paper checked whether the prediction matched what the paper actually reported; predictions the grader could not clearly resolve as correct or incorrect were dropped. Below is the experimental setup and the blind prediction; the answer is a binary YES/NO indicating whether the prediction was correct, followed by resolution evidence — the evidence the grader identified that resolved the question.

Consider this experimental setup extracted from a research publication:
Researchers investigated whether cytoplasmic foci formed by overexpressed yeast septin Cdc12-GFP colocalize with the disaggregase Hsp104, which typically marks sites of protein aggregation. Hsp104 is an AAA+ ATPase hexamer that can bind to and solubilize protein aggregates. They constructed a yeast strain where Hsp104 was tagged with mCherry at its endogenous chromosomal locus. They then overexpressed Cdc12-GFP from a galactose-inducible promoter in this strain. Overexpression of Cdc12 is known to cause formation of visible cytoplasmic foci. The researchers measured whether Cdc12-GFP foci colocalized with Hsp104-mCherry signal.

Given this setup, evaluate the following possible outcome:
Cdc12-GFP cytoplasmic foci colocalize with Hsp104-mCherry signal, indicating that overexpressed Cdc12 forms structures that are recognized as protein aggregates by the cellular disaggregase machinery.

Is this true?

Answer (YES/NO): NO